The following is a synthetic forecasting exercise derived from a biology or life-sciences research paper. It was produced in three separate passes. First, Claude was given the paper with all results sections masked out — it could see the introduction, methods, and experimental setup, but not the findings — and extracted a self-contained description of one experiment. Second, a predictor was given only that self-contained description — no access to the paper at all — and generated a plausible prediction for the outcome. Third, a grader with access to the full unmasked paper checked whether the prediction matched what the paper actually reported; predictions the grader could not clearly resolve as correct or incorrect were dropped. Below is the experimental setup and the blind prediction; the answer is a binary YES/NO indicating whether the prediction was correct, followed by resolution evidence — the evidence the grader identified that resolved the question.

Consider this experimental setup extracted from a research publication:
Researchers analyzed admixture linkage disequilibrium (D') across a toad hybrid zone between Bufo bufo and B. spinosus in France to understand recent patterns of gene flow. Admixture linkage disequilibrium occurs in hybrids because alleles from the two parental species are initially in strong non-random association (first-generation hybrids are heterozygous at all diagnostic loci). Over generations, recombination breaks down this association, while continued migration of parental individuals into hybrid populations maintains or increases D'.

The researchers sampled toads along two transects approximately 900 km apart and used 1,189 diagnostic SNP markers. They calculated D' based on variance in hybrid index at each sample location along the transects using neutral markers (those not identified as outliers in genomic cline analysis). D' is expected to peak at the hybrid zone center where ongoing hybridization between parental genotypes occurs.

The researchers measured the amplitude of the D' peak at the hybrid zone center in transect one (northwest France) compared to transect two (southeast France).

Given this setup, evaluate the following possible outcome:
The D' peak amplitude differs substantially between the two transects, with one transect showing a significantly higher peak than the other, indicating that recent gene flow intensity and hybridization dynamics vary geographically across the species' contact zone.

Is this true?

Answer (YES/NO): YES